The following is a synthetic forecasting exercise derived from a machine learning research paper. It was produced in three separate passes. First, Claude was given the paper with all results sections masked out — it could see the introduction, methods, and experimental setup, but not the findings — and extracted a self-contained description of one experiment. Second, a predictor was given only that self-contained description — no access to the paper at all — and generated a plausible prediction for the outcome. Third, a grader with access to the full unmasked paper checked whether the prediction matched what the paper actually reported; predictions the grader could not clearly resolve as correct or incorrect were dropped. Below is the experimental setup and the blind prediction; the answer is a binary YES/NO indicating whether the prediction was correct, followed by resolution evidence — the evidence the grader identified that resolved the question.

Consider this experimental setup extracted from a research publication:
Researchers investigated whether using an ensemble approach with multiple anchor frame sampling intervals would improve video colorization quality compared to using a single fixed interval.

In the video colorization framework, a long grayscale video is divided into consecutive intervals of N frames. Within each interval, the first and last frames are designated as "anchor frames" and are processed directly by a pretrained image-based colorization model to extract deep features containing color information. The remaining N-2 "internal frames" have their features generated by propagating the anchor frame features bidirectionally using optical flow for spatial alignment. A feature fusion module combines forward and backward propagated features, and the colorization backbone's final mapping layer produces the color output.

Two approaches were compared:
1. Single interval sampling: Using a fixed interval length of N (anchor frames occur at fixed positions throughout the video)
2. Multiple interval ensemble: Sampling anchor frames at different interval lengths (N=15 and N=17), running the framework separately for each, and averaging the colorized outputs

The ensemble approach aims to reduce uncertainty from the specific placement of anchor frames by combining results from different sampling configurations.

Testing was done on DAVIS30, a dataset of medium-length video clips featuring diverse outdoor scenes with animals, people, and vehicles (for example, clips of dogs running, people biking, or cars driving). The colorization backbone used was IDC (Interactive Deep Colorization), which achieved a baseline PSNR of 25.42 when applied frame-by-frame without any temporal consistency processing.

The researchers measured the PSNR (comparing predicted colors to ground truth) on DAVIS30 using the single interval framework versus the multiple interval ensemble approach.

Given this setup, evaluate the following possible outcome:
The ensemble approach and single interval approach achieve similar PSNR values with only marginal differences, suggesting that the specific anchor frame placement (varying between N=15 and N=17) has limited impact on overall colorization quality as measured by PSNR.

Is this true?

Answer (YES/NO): YES